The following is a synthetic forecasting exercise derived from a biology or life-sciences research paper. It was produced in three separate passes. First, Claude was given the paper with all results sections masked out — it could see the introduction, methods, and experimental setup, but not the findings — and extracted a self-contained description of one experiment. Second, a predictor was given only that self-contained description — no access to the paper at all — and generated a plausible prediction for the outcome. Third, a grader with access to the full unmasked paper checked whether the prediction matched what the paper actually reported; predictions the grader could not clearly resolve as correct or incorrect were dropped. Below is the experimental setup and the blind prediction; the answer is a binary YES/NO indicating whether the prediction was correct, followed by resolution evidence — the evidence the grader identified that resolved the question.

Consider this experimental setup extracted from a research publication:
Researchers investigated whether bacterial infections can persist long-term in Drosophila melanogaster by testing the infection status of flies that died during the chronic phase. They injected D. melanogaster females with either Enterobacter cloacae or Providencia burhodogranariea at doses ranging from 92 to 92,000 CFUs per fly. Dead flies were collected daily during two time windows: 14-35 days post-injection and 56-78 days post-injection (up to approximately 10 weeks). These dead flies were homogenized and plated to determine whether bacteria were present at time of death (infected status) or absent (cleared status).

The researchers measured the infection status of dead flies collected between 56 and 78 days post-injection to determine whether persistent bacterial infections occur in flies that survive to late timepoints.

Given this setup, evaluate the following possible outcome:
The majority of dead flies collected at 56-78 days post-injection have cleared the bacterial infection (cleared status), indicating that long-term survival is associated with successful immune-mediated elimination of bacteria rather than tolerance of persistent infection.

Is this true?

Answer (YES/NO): NO